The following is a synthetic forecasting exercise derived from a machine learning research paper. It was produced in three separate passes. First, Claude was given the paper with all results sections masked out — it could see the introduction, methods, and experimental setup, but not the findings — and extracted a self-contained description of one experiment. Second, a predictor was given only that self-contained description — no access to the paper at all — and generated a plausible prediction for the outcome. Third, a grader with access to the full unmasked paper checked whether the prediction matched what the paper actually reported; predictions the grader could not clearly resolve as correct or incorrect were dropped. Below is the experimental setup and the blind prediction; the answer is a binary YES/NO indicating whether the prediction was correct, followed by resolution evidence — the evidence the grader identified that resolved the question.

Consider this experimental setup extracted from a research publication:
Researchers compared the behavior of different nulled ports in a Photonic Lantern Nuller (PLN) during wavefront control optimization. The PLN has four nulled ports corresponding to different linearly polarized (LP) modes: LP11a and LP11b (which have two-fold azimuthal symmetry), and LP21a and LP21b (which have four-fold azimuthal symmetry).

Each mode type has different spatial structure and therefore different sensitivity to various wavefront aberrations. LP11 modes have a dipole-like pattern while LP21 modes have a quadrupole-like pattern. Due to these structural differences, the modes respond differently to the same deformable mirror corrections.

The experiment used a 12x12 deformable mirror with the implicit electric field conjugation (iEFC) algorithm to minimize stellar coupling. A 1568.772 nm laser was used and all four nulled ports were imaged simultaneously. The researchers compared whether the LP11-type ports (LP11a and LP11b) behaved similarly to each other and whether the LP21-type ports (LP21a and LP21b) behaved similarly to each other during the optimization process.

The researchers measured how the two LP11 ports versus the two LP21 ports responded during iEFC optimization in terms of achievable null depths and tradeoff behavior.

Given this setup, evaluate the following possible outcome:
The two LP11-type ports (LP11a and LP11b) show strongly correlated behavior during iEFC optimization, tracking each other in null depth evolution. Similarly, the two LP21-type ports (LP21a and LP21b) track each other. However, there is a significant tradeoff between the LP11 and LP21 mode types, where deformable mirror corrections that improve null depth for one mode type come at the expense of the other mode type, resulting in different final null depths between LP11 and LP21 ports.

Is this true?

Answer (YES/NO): NO